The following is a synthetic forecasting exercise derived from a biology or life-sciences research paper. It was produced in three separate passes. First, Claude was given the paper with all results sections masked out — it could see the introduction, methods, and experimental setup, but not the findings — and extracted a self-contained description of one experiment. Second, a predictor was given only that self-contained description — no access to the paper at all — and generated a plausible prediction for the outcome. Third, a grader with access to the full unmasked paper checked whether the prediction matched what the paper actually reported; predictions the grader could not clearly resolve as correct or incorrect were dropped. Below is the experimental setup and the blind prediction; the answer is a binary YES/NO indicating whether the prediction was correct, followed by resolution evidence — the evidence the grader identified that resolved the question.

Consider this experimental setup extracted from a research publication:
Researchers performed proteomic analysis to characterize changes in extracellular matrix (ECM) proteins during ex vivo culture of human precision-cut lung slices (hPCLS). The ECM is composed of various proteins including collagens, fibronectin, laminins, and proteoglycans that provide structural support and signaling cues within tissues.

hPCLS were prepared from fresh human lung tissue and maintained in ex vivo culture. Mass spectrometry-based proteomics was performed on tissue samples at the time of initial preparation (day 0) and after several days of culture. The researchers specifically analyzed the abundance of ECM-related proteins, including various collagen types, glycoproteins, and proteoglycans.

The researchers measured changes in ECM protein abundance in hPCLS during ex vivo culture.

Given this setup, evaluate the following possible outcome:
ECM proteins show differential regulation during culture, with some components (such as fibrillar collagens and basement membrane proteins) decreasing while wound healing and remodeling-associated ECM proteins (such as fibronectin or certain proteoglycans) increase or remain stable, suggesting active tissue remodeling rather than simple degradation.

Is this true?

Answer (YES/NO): NO